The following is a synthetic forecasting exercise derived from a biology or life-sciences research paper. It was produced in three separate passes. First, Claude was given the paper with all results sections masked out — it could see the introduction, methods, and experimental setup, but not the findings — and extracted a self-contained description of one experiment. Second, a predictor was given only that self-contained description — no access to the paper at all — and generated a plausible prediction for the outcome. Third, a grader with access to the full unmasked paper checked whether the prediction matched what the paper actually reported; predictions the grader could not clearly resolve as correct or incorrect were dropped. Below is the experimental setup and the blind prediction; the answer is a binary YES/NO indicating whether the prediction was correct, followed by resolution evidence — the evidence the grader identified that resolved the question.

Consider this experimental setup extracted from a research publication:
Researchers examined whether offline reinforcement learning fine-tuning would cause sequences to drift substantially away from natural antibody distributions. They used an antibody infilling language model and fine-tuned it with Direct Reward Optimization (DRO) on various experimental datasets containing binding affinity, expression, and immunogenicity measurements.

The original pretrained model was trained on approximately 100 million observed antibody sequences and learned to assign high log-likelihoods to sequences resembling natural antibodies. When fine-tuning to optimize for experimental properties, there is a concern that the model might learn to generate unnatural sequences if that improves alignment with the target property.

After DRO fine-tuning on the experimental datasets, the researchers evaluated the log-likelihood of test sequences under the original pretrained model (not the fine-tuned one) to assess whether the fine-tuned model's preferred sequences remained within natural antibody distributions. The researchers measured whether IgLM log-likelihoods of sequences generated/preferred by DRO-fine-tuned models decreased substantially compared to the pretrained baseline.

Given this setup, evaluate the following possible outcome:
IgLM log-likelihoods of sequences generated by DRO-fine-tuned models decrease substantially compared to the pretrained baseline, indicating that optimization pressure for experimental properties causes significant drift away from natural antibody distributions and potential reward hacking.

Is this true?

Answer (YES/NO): NO